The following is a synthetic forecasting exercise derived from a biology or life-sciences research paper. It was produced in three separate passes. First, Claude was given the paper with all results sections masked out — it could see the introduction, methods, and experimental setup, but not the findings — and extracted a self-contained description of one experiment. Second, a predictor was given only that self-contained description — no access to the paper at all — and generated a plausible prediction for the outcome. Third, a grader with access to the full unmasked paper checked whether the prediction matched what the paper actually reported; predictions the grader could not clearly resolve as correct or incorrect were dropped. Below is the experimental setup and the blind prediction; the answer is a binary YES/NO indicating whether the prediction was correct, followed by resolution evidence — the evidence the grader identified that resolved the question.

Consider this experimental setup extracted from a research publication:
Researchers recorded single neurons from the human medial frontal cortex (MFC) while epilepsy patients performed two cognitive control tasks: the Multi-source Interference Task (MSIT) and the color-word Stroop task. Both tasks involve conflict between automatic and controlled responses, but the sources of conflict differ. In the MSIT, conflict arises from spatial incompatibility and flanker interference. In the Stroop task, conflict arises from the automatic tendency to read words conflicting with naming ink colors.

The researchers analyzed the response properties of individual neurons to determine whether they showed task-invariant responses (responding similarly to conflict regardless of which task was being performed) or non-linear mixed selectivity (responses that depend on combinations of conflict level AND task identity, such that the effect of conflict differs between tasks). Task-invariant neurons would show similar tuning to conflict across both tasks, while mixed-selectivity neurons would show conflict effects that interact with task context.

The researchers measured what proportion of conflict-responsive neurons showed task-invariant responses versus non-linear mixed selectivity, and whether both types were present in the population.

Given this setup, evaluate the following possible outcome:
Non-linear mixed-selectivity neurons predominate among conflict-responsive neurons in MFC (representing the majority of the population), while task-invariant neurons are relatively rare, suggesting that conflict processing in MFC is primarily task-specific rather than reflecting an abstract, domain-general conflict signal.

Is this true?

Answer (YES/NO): NO